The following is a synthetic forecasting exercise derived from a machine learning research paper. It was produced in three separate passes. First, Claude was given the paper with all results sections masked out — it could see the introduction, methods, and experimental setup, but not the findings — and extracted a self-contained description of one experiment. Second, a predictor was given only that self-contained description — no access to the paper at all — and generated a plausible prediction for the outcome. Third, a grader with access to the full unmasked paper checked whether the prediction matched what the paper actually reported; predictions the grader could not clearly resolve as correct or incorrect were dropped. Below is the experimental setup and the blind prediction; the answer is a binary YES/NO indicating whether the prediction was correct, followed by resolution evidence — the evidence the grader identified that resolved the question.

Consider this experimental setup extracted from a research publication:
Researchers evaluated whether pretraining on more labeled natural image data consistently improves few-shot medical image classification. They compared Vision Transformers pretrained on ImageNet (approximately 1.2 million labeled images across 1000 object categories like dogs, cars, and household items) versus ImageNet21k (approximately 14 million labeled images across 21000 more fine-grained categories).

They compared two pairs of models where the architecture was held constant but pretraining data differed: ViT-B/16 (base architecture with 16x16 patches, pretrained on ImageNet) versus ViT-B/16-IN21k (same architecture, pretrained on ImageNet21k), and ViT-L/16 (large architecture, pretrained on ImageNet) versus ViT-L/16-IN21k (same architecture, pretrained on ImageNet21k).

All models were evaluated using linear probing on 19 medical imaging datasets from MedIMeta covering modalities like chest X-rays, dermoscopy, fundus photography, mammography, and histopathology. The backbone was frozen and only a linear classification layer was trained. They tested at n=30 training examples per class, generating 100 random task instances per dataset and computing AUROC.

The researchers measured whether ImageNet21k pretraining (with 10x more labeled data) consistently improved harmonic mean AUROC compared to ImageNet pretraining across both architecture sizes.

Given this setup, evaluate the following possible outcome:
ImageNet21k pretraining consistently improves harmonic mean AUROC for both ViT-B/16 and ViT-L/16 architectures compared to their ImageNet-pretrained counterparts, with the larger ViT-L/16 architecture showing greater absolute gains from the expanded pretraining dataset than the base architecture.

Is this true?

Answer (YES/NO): NO